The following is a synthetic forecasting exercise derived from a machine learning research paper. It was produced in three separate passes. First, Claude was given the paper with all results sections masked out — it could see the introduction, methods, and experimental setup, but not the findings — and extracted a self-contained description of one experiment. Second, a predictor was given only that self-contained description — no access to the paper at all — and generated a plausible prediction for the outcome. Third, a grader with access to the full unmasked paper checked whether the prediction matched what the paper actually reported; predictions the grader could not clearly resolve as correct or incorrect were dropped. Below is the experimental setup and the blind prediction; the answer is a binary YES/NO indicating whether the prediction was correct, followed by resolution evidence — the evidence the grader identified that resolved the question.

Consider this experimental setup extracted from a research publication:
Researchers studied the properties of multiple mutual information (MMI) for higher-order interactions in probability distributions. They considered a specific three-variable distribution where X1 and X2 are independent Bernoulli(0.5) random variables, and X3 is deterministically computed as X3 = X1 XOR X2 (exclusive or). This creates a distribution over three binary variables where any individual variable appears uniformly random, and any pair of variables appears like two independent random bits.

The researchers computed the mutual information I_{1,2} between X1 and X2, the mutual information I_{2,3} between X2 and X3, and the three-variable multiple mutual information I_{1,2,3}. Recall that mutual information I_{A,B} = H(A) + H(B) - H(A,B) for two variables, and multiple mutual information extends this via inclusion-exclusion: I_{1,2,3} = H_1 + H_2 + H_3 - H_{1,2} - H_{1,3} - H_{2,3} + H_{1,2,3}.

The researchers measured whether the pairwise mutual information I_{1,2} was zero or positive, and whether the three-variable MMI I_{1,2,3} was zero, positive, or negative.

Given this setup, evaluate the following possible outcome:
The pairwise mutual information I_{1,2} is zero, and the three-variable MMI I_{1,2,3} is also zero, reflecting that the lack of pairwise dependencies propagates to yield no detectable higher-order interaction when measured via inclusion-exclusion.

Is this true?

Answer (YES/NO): NO